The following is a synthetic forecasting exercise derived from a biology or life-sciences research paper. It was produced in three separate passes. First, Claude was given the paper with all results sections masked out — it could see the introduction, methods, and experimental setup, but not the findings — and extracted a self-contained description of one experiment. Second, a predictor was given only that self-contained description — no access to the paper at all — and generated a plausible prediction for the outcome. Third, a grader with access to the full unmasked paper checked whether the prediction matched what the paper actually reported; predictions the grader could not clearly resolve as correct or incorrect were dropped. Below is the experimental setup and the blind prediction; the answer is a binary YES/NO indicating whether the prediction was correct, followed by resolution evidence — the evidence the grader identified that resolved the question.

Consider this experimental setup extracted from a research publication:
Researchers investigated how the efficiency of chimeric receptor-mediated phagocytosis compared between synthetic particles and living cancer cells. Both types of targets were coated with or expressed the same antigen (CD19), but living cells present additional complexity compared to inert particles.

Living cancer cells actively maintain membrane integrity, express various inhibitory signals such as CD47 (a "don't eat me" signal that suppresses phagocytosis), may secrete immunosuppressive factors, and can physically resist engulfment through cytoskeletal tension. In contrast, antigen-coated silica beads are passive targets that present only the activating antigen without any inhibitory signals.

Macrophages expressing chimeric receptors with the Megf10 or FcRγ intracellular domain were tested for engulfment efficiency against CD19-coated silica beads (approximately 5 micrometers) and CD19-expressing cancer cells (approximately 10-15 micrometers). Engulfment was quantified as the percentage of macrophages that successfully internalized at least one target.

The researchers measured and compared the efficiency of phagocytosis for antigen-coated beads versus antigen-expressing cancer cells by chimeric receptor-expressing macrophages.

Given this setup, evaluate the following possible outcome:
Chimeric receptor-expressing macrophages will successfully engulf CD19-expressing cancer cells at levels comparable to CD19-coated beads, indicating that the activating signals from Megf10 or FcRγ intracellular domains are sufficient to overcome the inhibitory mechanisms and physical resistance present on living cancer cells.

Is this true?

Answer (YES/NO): NO